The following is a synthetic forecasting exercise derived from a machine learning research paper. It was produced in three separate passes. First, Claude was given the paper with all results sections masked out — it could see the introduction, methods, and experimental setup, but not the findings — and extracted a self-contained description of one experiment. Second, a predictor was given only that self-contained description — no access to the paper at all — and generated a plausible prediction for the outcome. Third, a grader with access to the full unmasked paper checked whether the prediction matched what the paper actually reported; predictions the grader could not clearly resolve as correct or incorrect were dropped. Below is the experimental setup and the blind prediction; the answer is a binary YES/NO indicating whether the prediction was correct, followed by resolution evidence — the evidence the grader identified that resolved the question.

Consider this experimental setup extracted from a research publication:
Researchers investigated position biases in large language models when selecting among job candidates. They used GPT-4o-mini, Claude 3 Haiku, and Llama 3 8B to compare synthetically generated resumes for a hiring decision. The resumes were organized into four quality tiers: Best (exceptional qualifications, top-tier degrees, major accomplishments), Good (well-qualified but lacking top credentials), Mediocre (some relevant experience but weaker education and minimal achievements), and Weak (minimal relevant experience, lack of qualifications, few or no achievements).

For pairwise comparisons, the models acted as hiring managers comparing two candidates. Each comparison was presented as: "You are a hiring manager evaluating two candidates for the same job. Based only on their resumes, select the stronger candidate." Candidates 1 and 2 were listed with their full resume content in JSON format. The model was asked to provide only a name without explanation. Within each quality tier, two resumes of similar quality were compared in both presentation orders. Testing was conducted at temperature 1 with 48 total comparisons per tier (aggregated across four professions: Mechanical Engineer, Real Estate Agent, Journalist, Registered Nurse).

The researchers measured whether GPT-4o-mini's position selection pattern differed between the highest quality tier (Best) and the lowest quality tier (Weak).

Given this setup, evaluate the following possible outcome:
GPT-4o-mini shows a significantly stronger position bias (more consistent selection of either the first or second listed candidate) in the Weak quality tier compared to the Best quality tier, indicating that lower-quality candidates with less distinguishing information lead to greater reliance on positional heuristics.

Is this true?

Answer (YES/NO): NO